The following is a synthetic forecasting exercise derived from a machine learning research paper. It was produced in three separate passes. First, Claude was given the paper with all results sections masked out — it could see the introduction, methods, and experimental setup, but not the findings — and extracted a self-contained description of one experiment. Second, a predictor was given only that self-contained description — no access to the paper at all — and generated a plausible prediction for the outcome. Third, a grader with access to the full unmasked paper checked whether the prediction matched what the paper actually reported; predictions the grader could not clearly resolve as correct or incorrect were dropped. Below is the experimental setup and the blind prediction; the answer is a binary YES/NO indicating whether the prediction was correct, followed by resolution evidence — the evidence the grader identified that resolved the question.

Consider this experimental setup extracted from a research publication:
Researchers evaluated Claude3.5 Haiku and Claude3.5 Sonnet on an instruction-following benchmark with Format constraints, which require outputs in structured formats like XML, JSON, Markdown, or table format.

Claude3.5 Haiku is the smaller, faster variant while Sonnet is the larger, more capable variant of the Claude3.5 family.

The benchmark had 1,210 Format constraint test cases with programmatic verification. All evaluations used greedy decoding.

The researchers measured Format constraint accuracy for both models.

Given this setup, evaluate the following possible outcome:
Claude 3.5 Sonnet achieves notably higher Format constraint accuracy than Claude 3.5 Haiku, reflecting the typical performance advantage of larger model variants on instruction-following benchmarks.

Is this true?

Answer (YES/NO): NO